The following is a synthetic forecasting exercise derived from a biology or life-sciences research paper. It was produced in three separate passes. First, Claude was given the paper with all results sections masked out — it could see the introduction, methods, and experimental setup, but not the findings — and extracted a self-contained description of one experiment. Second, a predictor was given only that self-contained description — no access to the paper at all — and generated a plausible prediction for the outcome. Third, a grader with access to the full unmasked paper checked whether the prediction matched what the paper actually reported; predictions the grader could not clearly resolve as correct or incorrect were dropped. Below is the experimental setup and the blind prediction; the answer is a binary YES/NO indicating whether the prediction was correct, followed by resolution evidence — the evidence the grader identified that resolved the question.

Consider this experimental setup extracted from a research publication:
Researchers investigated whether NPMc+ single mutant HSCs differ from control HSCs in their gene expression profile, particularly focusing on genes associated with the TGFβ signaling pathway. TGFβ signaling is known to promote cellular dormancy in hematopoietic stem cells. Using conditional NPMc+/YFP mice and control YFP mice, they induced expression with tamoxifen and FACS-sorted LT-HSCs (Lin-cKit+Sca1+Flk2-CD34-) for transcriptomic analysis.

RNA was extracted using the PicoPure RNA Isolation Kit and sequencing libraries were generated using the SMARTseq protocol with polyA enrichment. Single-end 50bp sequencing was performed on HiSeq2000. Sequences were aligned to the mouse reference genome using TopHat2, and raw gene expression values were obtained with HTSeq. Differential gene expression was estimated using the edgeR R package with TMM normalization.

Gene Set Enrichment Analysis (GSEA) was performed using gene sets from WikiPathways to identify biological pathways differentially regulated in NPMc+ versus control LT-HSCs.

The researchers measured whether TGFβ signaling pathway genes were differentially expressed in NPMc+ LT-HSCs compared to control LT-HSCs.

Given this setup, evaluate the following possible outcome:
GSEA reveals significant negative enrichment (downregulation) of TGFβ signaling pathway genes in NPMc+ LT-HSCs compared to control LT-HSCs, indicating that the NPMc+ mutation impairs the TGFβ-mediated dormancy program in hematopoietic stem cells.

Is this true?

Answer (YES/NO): NO